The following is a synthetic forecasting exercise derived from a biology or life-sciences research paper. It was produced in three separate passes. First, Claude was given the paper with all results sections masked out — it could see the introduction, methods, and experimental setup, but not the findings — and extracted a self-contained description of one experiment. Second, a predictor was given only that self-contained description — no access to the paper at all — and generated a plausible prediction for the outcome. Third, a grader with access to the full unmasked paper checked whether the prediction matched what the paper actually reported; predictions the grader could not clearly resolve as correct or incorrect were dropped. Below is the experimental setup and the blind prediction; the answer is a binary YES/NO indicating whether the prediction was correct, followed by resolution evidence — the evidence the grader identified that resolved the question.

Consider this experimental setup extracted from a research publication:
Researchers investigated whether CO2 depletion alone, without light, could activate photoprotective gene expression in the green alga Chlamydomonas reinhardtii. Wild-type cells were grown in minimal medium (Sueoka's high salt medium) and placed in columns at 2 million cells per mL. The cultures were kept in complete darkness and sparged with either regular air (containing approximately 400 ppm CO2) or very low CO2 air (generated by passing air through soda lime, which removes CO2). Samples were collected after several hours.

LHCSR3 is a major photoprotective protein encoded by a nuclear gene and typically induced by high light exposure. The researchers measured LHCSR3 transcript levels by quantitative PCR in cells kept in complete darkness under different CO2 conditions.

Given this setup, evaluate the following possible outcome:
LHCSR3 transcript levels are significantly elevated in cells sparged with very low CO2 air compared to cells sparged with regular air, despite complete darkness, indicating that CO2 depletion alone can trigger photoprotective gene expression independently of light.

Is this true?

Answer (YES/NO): YES